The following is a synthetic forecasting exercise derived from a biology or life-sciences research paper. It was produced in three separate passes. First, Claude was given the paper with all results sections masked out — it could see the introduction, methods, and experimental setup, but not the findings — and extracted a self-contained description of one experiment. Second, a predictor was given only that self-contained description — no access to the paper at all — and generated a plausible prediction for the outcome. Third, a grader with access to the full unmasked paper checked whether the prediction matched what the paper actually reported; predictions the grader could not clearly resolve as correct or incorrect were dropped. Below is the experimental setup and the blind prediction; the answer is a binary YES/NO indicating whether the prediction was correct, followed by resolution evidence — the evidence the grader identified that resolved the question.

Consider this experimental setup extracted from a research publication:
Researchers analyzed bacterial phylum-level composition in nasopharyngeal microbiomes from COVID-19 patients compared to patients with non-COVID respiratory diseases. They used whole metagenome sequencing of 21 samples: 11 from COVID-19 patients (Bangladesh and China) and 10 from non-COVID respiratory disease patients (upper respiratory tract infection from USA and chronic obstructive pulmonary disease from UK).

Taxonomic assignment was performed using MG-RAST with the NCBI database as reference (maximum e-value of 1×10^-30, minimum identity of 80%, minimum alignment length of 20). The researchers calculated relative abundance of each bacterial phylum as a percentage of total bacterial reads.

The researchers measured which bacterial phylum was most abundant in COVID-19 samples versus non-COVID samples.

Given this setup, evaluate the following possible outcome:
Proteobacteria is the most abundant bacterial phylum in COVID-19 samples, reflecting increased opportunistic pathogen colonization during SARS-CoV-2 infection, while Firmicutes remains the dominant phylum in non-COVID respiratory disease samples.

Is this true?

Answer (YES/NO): YES